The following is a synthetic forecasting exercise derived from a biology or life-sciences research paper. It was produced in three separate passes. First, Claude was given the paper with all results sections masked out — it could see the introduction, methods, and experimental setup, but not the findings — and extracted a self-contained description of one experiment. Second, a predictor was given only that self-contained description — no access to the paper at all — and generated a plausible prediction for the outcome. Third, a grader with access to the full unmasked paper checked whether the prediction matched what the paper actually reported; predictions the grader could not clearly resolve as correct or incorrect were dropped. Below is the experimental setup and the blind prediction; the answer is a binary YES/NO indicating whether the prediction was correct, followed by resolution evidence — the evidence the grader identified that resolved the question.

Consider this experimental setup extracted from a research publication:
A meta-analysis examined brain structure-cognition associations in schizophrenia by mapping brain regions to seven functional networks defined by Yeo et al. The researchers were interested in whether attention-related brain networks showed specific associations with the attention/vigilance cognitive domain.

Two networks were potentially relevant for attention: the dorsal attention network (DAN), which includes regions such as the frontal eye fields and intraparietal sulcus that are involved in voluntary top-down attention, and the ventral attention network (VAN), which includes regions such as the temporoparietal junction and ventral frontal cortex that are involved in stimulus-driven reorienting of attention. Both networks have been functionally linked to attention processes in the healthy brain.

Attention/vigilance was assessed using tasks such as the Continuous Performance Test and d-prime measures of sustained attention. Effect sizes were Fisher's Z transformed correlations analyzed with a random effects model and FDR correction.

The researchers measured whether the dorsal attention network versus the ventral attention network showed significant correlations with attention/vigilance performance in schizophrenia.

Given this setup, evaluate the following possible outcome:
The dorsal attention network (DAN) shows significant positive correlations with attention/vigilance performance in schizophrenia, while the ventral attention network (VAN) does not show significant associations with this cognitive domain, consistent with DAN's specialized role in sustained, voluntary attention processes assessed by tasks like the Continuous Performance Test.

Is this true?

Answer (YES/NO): NO